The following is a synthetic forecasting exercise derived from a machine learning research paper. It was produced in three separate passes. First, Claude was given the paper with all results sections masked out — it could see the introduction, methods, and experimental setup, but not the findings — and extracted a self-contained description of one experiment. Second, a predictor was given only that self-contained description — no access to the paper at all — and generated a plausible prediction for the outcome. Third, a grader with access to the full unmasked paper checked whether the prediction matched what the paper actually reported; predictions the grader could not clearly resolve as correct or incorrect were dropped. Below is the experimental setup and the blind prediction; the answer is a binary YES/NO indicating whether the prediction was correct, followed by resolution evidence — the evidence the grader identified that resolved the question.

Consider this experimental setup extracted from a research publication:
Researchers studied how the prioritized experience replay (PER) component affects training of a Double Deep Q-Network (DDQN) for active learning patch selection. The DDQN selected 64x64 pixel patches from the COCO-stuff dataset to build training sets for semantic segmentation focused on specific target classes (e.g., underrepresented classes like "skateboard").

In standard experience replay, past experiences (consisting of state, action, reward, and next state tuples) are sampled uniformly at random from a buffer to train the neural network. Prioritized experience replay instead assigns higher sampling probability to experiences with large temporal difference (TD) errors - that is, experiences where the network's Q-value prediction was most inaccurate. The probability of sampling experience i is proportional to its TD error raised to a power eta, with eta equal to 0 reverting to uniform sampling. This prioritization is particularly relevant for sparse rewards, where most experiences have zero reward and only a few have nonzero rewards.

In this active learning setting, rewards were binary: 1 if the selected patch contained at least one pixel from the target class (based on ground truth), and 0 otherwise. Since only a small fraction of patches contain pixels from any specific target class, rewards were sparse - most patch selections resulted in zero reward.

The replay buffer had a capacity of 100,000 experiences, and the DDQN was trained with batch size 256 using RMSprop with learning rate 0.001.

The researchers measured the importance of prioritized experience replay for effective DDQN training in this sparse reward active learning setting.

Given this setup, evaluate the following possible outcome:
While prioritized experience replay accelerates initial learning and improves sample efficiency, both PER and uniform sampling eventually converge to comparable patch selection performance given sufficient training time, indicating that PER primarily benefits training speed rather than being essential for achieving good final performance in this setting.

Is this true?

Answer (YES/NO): NO